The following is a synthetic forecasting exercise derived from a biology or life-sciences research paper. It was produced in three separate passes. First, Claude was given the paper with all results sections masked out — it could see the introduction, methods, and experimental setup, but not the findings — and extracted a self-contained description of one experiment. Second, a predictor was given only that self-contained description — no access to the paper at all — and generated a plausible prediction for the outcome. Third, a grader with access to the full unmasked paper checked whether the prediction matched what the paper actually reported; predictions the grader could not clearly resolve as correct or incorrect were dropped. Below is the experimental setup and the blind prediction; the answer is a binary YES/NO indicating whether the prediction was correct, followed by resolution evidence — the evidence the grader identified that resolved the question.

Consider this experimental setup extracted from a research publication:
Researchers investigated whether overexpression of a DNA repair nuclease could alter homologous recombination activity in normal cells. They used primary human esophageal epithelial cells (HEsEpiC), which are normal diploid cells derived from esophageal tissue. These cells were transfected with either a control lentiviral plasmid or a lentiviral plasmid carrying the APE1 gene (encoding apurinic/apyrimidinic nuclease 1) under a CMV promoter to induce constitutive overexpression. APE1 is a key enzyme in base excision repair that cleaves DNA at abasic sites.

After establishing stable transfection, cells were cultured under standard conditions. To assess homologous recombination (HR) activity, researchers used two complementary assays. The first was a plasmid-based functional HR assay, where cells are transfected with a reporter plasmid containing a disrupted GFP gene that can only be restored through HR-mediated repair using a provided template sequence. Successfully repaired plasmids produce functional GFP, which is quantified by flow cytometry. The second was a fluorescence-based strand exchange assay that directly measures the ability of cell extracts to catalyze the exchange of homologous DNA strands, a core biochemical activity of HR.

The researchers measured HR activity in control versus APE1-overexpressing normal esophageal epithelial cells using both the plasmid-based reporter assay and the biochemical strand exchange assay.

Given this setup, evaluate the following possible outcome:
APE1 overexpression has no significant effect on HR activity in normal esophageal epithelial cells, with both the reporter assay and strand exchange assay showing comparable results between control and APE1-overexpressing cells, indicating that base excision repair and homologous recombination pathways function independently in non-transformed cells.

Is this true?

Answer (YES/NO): NO